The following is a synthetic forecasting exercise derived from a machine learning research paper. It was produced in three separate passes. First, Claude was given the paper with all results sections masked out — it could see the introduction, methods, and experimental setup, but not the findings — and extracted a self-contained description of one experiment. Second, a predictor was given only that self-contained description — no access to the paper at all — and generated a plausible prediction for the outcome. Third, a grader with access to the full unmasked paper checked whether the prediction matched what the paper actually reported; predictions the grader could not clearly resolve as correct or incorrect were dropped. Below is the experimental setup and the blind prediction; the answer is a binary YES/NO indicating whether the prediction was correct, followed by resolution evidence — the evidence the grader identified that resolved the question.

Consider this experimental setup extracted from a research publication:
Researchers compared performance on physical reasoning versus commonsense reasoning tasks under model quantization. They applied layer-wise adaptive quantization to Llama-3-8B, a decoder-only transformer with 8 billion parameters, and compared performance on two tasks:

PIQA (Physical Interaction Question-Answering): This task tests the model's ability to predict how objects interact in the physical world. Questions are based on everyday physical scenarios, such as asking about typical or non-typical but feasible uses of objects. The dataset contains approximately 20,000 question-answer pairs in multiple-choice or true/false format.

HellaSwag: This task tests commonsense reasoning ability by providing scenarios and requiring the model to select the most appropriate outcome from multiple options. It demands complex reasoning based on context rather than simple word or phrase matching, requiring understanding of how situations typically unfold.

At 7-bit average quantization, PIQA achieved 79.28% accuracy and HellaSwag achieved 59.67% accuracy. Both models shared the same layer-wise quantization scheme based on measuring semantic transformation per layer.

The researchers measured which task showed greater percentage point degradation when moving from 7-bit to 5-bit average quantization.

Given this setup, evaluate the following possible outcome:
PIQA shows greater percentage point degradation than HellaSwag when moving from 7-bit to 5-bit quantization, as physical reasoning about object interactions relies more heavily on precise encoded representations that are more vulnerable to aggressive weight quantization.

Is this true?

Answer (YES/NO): NO